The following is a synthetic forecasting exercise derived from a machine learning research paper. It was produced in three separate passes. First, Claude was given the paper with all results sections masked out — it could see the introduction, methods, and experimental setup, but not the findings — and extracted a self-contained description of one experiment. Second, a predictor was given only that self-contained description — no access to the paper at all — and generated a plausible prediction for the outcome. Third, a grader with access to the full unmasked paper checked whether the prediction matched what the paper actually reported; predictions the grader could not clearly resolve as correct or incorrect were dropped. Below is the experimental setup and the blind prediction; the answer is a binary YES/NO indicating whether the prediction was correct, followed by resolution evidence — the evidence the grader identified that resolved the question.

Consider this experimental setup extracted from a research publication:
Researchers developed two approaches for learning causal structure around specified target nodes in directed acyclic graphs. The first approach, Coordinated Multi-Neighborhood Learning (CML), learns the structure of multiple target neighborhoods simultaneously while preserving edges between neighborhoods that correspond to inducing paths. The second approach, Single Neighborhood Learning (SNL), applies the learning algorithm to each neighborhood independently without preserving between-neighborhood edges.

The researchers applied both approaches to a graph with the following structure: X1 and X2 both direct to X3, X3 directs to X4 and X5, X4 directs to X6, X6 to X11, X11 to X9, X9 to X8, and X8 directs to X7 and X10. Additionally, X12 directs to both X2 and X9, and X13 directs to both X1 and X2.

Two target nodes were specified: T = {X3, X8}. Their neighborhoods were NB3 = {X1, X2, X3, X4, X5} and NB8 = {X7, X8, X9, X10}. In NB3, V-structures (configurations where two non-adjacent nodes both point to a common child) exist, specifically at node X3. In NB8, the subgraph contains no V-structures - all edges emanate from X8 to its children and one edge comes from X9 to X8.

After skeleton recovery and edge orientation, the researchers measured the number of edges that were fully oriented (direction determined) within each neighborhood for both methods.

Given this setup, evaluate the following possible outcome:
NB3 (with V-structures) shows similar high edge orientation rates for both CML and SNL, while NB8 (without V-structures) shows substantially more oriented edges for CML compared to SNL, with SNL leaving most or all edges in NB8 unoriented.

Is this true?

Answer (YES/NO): YES